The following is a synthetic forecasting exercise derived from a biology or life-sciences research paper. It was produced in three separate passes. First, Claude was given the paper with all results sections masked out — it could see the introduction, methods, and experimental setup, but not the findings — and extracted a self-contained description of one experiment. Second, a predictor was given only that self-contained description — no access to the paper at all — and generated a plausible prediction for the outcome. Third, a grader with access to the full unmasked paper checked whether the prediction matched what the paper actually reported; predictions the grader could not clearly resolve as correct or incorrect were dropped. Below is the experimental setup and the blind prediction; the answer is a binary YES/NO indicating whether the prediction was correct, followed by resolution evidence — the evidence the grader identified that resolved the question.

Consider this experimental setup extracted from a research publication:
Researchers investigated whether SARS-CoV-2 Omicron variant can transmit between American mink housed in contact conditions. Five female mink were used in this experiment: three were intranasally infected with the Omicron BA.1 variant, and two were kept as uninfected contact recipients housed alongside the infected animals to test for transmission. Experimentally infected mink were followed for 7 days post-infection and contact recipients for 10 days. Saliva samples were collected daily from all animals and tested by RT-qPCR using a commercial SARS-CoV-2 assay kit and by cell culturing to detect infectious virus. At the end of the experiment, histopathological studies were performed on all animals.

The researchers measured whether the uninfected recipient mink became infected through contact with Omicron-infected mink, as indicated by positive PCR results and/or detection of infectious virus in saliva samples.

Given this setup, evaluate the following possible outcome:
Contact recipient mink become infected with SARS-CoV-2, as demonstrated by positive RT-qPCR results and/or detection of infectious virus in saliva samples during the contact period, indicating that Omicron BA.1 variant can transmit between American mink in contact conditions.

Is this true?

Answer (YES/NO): YES